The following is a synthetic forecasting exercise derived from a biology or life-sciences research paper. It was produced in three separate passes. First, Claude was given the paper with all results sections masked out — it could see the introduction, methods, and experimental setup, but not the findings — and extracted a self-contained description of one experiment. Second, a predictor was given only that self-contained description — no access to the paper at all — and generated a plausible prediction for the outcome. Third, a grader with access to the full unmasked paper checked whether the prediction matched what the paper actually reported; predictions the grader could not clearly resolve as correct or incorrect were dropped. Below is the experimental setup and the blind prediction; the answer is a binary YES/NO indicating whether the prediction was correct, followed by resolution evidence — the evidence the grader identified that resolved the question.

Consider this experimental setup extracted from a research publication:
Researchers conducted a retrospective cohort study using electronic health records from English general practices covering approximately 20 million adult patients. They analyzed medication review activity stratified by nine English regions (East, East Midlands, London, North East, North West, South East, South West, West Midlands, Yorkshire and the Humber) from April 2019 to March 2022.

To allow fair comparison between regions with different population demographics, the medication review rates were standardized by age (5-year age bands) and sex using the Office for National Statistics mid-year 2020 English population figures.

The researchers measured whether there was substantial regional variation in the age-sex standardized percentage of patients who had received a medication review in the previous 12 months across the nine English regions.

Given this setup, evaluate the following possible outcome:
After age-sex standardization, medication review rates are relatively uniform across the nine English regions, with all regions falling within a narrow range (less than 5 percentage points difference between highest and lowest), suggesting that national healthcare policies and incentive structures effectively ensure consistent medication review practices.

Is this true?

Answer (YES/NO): NO